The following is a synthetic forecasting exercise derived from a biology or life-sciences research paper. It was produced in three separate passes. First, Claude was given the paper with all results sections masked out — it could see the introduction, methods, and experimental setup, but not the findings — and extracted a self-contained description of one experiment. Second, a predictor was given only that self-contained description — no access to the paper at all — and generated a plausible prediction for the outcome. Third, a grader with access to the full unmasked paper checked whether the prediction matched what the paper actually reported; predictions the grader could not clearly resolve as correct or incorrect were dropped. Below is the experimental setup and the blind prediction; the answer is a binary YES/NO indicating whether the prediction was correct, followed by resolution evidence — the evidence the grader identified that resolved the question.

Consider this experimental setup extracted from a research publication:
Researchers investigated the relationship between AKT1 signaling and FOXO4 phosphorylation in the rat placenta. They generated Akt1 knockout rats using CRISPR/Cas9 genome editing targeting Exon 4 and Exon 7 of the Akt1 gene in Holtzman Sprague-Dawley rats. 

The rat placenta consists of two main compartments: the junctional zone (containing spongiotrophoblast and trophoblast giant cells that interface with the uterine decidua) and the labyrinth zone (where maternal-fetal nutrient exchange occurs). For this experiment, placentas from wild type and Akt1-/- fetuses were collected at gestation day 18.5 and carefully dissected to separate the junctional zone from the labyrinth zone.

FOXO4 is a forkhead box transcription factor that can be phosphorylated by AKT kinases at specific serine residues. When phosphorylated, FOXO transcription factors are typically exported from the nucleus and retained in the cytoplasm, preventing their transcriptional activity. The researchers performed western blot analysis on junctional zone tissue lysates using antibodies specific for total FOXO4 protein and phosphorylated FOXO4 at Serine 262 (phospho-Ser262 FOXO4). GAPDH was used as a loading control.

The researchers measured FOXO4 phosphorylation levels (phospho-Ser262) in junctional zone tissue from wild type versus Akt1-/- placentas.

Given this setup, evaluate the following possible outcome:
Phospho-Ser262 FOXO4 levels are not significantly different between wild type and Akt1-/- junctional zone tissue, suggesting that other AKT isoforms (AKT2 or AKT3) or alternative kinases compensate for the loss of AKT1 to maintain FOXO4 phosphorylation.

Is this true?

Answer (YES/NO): NO